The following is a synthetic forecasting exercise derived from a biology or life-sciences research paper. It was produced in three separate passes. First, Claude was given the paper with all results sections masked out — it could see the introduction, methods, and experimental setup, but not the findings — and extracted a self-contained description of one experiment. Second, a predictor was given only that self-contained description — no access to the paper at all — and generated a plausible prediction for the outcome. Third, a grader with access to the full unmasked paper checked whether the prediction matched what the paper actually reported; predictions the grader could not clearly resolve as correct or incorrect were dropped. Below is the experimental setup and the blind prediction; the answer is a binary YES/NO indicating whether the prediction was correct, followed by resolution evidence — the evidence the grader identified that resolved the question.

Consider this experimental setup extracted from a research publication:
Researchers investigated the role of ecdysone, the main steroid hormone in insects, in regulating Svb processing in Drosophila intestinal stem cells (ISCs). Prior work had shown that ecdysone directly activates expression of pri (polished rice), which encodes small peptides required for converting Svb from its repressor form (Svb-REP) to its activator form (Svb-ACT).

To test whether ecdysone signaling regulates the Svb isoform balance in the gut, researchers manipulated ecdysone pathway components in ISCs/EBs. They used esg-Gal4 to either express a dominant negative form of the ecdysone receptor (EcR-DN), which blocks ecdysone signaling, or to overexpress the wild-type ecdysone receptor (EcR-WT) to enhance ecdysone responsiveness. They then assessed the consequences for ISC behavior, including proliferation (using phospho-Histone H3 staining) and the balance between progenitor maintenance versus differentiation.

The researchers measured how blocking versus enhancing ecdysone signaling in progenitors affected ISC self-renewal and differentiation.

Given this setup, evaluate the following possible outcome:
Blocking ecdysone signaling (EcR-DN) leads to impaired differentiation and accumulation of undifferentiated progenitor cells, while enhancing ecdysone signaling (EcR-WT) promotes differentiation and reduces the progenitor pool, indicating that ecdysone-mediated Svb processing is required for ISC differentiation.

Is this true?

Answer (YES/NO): NO